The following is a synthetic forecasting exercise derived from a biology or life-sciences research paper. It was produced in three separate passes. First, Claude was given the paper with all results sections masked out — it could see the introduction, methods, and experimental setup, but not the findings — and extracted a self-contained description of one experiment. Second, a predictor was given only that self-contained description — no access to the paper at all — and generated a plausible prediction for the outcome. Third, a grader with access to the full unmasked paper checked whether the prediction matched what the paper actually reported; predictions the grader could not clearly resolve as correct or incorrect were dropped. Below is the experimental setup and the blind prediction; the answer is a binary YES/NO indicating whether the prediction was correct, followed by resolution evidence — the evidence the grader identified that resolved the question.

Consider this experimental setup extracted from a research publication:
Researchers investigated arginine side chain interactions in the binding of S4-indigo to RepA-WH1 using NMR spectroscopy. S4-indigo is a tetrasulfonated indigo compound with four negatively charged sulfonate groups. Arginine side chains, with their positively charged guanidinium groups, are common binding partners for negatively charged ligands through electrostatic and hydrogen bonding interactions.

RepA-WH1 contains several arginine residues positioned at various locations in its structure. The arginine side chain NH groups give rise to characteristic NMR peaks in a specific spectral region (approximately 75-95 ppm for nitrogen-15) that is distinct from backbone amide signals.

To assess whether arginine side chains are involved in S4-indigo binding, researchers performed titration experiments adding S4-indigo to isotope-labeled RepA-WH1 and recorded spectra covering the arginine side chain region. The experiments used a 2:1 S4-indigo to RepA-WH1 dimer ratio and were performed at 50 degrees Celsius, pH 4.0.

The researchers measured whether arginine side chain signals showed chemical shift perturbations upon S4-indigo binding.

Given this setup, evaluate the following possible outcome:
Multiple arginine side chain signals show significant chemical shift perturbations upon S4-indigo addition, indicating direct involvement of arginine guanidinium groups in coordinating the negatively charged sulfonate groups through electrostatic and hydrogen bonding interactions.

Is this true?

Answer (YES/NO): YES